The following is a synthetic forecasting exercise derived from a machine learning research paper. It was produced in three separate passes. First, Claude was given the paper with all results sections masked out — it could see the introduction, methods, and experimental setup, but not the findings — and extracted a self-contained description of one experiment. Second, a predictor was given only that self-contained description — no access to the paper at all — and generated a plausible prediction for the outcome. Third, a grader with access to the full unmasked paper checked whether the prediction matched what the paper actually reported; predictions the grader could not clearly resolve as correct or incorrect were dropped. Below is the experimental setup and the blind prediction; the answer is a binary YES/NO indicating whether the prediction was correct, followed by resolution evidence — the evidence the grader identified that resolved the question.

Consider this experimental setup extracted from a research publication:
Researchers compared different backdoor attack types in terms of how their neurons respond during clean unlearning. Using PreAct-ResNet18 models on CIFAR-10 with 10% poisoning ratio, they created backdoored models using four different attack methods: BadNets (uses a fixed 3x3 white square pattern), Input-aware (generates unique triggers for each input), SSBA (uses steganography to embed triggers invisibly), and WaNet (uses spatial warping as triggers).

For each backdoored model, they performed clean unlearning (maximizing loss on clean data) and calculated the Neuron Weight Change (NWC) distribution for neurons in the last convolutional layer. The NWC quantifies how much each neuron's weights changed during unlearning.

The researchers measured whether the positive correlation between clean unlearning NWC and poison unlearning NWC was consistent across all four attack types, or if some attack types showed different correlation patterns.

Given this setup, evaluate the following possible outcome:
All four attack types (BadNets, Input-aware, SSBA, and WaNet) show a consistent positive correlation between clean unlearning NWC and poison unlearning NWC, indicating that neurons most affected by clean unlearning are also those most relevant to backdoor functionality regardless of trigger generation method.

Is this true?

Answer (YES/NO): YES